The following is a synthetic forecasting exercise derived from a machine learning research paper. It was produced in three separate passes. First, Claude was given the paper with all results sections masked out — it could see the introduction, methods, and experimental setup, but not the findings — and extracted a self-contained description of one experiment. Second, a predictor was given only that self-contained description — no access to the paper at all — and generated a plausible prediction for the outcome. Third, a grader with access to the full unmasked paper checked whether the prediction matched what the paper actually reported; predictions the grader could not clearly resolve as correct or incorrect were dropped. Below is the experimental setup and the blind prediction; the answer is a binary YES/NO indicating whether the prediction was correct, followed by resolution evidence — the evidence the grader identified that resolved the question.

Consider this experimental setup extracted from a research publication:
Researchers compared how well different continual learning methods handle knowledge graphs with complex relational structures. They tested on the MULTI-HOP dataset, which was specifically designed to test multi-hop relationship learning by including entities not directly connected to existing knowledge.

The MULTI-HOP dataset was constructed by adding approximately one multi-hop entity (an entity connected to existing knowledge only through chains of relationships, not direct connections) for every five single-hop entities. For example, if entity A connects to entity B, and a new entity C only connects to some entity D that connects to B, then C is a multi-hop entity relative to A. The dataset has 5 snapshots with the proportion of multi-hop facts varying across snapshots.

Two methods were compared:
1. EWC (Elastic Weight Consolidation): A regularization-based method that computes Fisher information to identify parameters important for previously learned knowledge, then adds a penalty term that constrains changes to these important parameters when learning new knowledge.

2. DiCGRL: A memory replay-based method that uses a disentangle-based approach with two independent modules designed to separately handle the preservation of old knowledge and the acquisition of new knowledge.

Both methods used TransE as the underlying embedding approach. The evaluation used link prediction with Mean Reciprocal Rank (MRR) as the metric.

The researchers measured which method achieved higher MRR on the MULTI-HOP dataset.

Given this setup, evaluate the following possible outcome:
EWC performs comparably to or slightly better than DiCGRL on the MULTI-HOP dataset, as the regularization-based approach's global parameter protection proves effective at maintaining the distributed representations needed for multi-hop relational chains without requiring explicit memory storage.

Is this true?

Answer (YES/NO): NO